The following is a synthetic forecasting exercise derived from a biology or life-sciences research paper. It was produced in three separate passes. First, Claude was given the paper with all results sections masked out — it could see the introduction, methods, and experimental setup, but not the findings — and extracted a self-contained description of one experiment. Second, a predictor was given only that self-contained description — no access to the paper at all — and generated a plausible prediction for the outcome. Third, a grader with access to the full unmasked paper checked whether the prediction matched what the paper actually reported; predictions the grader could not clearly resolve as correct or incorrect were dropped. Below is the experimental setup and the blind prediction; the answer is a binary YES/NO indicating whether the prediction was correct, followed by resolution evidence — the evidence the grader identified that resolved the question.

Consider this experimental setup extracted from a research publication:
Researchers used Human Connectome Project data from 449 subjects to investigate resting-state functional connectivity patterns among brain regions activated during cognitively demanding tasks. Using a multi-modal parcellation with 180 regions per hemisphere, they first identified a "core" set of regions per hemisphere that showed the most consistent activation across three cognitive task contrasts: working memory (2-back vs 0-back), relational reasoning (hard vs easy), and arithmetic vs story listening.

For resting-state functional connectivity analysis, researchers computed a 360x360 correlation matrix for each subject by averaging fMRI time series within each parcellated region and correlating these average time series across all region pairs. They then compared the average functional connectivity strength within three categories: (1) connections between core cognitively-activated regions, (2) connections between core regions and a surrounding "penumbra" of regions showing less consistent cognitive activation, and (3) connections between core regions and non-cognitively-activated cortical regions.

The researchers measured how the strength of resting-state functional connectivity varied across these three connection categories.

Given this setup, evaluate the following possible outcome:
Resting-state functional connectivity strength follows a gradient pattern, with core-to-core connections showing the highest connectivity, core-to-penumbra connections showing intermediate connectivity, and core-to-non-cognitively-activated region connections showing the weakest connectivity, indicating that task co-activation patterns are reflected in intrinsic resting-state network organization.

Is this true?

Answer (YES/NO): YES